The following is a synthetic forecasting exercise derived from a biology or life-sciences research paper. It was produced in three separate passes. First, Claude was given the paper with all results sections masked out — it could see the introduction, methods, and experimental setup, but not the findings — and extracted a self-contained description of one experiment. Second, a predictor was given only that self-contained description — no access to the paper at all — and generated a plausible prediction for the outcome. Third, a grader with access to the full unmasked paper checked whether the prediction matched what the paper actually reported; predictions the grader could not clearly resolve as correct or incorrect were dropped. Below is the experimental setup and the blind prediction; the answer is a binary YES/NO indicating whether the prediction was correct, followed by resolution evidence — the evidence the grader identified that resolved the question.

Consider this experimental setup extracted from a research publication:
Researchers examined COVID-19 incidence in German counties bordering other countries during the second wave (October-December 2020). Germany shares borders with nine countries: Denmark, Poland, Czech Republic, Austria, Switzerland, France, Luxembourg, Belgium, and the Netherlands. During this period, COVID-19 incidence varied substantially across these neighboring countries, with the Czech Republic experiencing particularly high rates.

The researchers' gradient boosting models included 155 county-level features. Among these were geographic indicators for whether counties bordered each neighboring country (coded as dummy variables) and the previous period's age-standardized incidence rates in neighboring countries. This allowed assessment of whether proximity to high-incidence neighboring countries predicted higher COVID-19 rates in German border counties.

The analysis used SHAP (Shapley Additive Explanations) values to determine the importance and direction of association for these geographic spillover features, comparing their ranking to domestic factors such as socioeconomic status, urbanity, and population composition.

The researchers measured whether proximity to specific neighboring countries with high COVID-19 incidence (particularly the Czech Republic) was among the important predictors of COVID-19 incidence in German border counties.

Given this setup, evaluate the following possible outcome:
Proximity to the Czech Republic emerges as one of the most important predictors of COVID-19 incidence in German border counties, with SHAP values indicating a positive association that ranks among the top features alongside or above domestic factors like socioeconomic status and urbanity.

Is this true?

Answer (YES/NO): NO